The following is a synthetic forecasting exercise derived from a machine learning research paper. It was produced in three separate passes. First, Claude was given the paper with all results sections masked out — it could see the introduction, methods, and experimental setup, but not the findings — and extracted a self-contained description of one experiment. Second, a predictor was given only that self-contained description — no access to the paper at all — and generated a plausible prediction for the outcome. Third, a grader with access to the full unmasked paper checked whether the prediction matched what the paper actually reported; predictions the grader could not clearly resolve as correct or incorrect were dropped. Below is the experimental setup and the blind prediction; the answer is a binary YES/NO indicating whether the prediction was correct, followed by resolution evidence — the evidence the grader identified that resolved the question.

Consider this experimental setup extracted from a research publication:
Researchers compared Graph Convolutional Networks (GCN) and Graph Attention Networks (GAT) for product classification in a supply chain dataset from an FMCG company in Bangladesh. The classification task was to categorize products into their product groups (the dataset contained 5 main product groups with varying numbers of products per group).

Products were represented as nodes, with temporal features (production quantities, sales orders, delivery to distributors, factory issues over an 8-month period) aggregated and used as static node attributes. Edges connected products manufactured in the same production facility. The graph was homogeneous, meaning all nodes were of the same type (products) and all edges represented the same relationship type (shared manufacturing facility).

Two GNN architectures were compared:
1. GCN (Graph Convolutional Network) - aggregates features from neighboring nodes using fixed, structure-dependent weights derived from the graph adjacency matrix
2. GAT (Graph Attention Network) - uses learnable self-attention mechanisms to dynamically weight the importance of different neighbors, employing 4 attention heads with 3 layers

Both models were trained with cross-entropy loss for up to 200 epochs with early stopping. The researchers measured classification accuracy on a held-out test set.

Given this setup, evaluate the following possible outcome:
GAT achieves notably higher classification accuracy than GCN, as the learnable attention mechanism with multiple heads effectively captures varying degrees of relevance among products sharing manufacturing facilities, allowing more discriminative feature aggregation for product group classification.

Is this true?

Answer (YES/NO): YES